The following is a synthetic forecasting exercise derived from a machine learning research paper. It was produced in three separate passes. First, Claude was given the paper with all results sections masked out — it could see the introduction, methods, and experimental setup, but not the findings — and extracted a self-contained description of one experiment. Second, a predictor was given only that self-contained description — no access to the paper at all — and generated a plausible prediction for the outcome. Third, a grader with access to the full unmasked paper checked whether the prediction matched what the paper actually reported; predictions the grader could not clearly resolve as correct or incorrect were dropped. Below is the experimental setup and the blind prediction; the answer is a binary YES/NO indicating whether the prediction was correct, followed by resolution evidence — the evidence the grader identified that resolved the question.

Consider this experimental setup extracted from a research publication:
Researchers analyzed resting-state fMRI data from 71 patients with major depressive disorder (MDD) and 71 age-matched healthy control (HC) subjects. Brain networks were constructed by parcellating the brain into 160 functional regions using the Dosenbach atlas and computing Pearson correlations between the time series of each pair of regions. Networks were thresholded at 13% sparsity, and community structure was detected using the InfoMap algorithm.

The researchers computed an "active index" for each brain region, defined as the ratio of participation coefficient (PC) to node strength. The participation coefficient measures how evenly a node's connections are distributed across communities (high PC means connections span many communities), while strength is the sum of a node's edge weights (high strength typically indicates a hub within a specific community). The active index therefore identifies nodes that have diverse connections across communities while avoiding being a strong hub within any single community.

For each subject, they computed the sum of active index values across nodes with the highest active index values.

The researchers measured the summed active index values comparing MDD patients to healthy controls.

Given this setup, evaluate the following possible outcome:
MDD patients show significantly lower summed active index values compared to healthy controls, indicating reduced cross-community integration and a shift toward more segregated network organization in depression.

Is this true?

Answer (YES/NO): YES